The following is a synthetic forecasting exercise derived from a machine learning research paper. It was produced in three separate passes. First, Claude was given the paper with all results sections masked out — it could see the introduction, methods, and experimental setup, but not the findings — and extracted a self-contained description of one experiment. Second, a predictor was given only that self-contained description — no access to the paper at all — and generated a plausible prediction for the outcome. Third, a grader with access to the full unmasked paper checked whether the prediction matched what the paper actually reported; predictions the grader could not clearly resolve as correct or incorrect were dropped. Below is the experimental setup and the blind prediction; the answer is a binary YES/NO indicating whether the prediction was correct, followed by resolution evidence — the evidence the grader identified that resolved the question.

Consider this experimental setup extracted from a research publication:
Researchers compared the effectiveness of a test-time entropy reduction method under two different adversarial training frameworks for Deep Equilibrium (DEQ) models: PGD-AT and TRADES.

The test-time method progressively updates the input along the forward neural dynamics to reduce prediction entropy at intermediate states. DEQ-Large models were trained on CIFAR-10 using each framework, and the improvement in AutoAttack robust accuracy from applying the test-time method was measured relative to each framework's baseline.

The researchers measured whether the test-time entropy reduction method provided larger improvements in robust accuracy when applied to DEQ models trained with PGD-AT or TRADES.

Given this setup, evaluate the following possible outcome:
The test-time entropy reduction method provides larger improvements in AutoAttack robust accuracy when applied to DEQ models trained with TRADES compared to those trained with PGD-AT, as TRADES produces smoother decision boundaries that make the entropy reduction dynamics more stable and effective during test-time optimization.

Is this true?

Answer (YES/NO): NO